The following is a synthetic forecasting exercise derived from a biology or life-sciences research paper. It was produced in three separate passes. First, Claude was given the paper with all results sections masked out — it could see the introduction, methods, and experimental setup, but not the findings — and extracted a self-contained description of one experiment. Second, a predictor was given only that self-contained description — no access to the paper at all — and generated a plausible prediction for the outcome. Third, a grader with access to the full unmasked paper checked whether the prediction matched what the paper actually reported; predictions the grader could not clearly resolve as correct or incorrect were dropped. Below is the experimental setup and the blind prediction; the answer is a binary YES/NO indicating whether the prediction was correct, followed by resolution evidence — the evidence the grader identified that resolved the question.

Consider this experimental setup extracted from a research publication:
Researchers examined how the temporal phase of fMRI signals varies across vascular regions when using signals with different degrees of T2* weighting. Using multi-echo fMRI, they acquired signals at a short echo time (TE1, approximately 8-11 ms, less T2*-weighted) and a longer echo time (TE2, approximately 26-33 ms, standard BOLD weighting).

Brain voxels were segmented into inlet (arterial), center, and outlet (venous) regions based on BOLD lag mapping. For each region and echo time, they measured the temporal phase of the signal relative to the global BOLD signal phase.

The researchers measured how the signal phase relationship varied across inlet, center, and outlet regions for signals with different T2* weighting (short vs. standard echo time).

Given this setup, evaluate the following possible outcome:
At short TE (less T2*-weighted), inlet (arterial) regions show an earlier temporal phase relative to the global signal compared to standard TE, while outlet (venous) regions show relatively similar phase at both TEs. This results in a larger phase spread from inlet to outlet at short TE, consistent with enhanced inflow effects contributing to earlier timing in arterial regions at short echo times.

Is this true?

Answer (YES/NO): NO